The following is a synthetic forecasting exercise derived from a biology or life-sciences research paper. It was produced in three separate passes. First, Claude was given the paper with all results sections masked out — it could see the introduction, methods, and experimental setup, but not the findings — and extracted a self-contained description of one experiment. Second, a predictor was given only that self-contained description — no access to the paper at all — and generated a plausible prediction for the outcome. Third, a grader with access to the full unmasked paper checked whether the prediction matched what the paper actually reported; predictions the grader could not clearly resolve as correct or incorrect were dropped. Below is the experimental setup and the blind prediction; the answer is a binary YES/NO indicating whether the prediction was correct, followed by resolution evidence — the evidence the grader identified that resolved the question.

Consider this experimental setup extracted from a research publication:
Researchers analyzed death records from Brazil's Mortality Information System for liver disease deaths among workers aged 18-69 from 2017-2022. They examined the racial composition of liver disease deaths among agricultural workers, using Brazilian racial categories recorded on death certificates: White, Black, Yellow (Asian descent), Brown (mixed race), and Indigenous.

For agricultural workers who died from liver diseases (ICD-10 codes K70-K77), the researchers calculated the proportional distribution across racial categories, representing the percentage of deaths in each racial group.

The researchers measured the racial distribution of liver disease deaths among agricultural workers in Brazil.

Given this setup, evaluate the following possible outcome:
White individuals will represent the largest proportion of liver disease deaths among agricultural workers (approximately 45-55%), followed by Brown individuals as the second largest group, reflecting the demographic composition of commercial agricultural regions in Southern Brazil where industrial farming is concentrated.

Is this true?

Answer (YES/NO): NO